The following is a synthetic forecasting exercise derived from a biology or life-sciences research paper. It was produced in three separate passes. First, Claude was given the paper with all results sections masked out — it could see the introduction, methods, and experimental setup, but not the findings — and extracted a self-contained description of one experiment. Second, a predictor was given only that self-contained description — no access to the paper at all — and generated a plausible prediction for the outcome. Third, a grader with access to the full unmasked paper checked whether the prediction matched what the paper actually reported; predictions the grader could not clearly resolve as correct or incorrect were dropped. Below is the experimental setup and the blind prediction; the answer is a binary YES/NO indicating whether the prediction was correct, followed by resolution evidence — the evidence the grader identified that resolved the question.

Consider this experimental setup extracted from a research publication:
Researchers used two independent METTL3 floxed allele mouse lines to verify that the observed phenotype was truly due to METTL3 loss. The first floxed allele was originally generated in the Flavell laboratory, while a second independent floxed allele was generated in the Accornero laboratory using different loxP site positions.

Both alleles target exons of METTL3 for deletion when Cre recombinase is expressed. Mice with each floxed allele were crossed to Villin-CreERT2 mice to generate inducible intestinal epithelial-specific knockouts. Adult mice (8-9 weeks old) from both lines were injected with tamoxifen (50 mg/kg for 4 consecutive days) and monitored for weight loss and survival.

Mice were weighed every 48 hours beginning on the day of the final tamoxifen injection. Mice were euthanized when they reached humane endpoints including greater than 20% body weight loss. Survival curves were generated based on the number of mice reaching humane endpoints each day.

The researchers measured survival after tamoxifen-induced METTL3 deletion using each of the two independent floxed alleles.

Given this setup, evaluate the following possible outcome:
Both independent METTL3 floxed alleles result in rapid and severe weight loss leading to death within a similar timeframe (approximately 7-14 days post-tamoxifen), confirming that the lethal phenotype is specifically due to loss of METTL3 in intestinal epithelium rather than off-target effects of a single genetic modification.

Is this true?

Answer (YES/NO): YES